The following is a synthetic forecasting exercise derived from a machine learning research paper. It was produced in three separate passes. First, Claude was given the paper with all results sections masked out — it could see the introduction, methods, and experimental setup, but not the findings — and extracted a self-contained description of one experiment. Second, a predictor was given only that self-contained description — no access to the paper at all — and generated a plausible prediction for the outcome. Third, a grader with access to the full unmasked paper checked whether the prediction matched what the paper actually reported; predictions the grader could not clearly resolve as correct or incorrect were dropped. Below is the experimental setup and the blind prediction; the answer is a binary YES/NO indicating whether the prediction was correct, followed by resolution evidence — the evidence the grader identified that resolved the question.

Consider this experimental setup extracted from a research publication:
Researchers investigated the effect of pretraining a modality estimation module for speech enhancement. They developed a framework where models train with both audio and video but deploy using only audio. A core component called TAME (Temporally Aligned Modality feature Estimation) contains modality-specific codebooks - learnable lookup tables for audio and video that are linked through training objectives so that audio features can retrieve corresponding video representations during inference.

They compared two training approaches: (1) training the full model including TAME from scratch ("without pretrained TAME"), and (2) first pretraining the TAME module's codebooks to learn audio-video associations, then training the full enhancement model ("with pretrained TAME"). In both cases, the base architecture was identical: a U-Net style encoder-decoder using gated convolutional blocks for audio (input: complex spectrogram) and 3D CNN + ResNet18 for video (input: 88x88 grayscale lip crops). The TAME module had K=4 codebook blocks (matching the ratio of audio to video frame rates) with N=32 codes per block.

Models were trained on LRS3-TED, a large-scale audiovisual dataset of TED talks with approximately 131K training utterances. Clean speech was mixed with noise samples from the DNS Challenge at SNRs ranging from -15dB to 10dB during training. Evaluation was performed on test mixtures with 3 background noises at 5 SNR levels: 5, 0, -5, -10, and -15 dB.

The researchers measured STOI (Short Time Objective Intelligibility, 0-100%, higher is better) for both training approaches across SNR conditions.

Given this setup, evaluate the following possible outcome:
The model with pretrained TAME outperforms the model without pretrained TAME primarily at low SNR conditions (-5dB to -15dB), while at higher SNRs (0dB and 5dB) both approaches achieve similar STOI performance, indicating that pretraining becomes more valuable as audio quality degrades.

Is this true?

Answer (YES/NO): YES